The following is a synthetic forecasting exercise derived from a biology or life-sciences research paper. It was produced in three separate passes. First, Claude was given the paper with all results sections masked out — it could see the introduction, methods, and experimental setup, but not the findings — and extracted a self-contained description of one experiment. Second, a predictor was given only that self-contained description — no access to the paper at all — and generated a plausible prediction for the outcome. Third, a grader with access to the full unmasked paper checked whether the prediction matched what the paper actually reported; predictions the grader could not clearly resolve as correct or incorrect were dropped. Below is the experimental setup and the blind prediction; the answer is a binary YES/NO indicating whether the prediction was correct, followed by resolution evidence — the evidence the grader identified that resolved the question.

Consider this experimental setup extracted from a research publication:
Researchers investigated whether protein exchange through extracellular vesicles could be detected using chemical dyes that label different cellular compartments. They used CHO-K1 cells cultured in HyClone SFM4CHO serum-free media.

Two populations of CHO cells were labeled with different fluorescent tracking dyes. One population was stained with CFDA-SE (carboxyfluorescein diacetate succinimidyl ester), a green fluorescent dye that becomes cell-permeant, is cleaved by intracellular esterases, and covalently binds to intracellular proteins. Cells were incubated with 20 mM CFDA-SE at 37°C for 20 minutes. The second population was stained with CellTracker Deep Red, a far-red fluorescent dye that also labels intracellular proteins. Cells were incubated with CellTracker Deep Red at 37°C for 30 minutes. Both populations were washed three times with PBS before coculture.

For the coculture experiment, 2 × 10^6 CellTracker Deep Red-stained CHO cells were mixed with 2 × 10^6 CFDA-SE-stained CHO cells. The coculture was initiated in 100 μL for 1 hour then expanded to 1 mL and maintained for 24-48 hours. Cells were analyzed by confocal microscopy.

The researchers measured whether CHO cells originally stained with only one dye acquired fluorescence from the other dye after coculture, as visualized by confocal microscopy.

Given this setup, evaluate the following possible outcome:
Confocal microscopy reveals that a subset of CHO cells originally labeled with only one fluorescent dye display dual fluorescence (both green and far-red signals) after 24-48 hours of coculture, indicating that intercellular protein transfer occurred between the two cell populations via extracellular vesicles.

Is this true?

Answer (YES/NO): YES